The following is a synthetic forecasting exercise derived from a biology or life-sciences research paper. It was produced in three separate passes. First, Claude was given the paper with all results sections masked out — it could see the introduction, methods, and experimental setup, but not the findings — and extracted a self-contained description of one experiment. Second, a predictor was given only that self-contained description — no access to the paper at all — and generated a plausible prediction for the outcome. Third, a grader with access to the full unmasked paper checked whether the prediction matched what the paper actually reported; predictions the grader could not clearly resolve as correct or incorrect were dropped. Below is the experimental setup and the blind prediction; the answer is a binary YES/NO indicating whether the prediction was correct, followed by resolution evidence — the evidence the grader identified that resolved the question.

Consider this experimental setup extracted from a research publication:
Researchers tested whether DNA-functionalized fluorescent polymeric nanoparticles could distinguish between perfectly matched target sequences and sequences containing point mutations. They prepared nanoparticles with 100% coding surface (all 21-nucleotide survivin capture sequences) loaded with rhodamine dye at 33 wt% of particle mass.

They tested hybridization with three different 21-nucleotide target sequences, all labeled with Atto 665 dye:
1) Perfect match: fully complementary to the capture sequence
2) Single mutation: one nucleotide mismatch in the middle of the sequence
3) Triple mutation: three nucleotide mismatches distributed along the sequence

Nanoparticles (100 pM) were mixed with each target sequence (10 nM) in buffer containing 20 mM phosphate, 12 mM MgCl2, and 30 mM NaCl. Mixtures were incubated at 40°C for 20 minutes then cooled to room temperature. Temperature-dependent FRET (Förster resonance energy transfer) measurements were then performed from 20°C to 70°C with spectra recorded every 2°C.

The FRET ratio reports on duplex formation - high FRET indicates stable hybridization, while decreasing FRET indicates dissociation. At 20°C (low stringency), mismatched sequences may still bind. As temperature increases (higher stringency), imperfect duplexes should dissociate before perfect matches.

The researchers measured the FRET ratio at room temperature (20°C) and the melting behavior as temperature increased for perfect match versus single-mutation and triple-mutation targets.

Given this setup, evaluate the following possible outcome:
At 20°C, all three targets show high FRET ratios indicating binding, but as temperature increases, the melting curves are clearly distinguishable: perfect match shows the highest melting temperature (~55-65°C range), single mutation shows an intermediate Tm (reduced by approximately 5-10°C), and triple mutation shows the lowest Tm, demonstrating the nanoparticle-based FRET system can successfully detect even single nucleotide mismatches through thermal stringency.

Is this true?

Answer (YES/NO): NO